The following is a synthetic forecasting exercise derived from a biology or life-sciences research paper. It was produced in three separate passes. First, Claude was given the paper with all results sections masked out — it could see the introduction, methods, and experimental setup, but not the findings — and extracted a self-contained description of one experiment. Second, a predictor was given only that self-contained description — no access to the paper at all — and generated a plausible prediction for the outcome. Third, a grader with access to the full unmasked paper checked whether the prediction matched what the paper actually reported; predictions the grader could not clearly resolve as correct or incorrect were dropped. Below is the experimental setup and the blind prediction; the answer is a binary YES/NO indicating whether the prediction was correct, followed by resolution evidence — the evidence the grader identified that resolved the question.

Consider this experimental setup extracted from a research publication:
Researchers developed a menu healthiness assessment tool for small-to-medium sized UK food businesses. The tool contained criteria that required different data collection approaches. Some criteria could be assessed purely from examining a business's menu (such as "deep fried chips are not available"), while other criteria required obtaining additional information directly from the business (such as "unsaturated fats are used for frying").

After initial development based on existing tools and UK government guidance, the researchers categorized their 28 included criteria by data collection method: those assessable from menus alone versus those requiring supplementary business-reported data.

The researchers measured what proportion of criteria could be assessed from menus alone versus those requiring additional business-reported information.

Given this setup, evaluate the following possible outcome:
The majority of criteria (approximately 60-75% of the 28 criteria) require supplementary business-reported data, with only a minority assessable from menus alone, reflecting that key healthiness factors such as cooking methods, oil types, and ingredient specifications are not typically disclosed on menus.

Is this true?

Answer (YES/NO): NO